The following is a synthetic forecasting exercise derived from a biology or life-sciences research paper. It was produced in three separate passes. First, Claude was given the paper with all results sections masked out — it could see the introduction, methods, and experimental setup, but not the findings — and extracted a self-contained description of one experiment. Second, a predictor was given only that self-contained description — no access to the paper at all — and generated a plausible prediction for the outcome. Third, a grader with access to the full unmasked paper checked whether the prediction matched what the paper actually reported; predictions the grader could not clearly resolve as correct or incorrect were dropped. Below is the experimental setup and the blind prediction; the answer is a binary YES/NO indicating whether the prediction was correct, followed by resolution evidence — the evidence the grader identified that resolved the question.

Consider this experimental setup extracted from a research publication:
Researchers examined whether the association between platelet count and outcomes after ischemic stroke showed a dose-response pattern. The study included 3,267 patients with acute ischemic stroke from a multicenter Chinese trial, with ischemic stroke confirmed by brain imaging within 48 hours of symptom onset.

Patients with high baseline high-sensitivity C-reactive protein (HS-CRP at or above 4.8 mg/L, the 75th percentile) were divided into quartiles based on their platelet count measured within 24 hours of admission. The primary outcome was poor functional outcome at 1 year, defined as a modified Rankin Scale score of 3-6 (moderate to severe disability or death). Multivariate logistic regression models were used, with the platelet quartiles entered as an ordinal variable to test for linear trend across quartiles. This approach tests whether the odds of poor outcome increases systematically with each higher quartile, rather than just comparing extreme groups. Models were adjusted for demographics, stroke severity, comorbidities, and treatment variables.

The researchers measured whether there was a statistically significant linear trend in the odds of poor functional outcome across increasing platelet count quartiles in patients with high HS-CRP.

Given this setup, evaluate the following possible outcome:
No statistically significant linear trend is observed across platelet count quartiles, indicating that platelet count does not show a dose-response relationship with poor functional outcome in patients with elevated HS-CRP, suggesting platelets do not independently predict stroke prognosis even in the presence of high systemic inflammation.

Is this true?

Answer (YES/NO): NO